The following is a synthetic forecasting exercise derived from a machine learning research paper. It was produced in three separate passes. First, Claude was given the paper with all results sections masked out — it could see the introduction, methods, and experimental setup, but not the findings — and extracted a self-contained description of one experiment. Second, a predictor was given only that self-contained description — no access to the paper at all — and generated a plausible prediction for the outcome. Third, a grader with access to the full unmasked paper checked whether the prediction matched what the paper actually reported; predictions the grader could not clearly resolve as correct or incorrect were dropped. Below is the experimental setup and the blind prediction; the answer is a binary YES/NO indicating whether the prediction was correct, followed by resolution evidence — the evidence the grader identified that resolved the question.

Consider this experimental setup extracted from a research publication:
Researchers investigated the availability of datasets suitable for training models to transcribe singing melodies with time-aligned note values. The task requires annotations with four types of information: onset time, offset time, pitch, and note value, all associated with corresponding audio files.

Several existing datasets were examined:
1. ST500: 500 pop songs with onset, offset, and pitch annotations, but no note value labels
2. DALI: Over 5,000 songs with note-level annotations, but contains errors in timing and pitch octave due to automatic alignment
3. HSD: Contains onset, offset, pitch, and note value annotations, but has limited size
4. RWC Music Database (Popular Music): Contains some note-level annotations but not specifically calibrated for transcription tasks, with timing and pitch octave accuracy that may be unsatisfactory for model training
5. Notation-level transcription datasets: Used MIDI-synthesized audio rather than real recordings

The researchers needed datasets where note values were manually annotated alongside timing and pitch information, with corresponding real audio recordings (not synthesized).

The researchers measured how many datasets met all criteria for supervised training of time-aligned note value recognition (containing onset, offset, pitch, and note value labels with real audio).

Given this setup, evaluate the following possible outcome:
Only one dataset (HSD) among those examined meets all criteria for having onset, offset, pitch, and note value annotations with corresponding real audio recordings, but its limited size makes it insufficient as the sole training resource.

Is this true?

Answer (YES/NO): YES